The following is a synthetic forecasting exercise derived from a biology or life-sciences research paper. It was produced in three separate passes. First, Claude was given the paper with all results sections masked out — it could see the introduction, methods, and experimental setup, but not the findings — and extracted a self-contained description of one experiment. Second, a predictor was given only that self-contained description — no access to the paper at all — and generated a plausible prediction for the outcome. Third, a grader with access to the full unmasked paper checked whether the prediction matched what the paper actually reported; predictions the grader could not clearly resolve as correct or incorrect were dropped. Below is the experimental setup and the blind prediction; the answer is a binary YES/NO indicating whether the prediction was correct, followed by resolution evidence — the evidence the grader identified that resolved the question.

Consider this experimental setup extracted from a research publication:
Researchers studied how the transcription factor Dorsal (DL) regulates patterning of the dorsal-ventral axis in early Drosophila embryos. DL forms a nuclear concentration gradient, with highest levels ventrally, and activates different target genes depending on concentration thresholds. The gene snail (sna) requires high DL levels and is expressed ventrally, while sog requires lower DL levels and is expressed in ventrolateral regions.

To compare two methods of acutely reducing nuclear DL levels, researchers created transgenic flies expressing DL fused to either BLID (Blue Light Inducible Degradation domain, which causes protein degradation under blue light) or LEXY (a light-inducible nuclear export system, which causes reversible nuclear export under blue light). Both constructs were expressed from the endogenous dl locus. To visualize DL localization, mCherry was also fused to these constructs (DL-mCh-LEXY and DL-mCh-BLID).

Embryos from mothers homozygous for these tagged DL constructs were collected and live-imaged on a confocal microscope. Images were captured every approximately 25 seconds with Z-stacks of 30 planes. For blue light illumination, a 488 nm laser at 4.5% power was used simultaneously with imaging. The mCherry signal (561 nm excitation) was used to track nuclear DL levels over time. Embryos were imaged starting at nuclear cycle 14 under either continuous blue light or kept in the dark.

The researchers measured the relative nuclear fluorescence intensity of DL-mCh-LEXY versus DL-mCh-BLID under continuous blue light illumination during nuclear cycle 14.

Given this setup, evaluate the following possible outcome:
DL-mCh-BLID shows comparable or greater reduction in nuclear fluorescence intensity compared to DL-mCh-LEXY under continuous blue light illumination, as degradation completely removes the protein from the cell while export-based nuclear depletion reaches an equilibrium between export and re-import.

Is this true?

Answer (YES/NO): YES